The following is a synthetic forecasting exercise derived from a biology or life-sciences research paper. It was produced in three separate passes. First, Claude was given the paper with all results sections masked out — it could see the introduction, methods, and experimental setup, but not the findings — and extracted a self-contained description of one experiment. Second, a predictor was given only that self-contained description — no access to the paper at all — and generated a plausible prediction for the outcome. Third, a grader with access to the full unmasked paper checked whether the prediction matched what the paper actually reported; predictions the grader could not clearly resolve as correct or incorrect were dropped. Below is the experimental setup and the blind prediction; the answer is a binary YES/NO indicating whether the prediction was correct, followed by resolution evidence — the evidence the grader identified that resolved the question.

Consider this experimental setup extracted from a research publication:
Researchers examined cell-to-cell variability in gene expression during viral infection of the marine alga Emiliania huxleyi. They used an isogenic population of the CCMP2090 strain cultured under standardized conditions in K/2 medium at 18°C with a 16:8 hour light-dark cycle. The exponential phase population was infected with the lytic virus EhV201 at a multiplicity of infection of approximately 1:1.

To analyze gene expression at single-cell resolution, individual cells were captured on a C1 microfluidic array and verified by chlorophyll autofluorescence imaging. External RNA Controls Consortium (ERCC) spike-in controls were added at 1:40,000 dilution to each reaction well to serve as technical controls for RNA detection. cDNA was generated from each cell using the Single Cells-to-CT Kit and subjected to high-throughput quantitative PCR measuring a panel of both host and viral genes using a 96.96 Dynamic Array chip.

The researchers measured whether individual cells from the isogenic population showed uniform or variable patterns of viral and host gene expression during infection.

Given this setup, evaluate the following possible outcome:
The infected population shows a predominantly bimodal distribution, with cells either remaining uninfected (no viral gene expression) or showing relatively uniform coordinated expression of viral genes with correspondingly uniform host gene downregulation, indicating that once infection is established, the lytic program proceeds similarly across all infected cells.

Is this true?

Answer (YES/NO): NO